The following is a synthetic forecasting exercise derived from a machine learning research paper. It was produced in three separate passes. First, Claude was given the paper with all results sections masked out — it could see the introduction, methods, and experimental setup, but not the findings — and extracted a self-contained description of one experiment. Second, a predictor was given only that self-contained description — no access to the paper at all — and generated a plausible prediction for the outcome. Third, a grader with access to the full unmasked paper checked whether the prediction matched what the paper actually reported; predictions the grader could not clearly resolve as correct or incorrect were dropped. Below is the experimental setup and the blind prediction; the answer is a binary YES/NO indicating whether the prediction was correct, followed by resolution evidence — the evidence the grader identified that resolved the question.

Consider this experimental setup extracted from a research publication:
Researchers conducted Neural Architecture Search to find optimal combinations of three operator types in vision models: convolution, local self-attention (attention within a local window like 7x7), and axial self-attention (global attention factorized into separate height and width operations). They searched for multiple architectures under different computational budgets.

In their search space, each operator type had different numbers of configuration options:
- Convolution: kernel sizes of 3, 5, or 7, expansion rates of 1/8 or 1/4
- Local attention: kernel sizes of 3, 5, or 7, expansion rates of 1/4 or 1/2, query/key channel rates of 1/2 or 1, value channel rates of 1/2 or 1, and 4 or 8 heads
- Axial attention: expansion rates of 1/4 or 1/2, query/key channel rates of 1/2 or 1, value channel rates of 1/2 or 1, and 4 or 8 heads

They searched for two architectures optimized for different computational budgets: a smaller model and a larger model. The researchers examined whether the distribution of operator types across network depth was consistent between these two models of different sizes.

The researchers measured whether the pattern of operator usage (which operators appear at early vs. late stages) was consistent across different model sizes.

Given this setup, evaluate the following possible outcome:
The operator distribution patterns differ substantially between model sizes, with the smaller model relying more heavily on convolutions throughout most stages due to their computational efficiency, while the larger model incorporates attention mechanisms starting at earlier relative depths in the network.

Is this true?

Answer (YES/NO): NO